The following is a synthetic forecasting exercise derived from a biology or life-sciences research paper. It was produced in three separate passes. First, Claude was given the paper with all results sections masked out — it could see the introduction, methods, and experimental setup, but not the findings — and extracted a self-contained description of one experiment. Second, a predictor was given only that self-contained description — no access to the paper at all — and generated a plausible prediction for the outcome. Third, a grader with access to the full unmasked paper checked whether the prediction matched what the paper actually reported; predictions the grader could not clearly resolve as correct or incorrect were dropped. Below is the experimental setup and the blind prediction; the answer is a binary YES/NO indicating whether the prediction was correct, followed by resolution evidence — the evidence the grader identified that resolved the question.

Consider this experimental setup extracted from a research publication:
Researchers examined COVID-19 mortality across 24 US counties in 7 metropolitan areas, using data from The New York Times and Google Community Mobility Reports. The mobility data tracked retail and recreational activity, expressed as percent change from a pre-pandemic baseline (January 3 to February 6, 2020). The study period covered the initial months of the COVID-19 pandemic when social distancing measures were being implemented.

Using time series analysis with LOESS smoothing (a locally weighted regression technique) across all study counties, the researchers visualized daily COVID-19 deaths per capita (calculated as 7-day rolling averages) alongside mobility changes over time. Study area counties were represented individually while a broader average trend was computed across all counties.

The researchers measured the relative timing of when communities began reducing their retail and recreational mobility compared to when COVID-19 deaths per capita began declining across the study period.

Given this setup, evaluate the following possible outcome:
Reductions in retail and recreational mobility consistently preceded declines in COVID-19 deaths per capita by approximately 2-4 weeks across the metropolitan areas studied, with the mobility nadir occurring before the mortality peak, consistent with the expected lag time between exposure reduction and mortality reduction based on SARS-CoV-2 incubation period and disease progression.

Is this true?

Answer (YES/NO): NO